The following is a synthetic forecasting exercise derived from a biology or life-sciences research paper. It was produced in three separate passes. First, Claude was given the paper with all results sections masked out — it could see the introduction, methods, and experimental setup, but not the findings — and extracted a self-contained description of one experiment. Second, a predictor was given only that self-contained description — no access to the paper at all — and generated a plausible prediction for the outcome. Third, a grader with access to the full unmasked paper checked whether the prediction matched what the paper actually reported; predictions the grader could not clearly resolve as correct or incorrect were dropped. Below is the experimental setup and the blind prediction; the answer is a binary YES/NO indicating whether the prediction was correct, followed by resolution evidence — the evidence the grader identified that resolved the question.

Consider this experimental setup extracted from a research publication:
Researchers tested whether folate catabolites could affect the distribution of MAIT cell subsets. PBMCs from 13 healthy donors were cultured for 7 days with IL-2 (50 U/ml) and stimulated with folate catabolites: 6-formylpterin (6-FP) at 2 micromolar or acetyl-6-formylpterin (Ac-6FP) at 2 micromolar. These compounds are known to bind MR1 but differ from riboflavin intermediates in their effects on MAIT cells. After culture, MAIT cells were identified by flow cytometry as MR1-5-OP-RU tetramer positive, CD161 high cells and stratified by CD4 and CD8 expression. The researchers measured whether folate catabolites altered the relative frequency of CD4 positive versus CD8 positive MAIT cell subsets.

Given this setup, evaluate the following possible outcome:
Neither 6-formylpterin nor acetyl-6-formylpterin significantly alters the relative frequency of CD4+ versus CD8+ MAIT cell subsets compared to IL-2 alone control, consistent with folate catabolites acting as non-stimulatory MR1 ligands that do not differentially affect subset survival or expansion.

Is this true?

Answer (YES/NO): YES